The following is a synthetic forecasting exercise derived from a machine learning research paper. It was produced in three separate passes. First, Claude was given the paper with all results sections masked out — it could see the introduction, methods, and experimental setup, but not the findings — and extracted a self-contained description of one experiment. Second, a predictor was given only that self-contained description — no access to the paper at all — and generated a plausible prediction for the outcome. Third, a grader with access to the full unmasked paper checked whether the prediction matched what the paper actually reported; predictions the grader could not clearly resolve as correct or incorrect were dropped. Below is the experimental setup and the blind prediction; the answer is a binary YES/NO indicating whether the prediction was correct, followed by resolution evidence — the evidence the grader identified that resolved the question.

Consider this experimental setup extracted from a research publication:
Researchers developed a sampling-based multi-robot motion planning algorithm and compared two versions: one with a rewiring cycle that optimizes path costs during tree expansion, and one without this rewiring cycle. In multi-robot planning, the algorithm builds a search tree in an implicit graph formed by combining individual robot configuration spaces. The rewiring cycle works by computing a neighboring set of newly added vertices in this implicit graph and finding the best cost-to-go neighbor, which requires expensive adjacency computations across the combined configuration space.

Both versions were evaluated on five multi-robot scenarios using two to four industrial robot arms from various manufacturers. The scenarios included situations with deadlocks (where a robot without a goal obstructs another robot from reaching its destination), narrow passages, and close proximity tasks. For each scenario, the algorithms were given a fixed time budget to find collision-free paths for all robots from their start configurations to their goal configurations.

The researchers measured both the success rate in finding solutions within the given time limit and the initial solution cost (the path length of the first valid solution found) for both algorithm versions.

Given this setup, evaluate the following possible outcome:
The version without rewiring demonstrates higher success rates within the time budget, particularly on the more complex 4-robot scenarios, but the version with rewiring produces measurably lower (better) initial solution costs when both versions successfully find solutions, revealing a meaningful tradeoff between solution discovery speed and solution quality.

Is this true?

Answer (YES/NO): NO